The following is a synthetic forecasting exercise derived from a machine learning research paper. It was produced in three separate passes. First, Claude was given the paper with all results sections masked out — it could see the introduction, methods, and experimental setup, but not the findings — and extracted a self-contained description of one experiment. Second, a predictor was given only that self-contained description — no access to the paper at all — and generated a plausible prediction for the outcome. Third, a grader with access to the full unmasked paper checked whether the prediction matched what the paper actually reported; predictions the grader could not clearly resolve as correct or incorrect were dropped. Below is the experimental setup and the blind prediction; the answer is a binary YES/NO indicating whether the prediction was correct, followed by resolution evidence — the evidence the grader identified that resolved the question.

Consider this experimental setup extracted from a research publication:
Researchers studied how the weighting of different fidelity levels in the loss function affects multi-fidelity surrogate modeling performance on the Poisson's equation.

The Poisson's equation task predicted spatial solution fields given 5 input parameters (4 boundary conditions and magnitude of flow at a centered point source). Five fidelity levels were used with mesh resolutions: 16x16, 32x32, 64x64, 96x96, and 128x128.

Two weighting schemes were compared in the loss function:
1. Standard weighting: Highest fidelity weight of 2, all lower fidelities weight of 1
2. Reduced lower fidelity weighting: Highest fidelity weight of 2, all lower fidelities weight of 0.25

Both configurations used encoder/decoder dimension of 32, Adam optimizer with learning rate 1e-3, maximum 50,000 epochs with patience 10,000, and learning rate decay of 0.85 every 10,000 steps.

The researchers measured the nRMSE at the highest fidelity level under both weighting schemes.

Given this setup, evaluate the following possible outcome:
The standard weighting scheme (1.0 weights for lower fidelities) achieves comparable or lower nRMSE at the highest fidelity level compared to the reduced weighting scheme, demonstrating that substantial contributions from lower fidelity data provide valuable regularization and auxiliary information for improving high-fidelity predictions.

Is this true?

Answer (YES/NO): NO